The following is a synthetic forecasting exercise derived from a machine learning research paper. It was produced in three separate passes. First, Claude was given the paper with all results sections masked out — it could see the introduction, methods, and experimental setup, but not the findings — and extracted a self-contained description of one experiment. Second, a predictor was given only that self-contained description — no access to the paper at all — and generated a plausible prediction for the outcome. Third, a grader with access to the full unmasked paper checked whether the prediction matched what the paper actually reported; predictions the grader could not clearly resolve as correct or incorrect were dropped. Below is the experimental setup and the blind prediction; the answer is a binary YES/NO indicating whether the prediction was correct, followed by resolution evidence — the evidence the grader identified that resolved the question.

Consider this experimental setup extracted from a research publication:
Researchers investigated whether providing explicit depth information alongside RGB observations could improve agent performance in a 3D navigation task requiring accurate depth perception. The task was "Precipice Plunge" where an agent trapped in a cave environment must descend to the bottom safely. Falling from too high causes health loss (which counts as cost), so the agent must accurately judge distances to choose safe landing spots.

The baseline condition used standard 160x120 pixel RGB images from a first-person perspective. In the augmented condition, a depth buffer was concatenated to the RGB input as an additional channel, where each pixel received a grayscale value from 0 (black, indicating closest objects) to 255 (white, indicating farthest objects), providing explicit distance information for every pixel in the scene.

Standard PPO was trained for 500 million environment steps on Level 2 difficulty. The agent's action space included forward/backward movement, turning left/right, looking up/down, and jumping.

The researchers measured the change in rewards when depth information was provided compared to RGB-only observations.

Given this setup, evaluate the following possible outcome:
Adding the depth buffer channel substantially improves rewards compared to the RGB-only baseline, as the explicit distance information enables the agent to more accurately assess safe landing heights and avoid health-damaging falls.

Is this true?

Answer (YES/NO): YES